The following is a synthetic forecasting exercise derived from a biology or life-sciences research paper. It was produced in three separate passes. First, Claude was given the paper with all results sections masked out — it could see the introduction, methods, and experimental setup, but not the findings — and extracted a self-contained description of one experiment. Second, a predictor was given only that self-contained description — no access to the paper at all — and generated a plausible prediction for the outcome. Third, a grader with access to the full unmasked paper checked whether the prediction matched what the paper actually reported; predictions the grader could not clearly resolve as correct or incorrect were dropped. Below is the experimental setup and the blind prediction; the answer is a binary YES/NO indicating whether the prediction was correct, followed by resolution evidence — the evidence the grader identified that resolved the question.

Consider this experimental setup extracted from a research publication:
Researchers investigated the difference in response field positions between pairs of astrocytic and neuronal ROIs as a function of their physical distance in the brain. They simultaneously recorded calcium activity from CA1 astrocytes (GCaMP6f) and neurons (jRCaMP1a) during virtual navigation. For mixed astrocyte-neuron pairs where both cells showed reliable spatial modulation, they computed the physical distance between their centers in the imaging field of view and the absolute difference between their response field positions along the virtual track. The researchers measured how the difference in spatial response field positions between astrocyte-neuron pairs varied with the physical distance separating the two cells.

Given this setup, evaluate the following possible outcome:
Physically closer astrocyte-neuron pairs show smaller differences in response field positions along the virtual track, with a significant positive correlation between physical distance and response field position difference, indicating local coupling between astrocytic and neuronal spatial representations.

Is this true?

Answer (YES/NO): NO